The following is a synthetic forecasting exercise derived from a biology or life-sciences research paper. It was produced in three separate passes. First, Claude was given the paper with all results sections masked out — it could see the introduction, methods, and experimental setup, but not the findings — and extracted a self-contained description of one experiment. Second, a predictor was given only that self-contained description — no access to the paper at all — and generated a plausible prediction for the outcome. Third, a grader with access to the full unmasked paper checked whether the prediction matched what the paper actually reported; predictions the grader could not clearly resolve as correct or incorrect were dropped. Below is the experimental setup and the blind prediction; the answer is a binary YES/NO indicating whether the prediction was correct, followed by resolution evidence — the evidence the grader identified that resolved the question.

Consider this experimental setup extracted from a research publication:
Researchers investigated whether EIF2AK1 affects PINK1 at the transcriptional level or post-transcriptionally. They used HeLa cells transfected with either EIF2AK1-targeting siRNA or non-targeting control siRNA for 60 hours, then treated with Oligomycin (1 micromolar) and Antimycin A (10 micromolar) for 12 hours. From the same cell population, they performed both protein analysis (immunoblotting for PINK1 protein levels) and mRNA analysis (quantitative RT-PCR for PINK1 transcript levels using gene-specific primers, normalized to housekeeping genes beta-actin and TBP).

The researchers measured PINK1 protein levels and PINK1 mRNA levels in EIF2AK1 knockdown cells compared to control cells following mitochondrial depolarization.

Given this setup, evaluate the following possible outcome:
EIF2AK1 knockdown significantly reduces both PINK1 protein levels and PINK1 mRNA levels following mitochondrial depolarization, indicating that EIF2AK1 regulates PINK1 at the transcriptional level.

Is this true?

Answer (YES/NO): NO